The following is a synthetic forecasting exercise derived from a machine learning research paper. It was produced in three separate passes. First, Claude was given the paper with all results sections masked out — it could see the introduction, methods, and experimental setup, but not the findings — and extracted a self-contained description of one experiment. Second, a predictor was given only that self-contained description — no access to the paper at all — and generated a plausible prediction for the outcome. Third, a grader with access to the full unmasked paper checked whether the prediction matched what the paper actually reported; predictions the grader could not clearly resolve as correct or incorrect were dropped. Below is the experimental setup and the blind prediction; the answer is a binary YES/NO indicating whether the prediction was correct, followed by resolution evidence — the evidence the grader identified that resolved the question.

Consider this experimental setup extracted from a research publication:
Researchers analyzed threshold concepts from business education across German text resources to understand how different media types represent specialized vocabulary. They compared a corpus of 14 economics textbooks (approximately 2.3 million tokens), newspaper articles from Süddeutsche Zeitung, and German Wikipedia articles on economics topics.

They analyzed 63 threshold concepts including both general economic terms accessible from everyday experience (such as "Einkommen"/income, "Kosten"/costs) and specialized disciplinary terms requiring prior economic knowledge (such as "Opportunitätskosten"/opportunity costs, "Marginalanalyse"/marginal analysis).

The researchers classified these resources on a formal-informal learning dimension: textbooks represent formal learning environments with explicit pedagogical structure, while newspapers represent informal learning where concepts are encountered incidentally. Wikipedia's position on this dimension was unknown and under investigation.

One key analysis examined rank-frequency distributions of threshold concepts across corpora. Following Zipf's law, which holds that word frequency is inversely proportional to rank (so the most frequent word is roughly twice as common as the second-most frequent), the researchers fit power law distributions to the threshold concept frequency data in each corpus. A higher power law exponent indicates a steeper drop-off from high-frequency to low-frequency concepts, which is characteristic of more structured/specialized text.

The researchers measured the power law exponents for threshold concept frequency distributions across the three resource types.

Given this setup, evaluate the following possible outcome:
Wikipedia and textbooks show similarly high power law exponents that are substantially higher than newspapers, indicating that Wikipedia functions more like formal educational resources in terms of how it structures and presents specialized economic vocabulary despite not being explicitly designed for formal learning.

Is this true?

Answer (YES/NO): NO